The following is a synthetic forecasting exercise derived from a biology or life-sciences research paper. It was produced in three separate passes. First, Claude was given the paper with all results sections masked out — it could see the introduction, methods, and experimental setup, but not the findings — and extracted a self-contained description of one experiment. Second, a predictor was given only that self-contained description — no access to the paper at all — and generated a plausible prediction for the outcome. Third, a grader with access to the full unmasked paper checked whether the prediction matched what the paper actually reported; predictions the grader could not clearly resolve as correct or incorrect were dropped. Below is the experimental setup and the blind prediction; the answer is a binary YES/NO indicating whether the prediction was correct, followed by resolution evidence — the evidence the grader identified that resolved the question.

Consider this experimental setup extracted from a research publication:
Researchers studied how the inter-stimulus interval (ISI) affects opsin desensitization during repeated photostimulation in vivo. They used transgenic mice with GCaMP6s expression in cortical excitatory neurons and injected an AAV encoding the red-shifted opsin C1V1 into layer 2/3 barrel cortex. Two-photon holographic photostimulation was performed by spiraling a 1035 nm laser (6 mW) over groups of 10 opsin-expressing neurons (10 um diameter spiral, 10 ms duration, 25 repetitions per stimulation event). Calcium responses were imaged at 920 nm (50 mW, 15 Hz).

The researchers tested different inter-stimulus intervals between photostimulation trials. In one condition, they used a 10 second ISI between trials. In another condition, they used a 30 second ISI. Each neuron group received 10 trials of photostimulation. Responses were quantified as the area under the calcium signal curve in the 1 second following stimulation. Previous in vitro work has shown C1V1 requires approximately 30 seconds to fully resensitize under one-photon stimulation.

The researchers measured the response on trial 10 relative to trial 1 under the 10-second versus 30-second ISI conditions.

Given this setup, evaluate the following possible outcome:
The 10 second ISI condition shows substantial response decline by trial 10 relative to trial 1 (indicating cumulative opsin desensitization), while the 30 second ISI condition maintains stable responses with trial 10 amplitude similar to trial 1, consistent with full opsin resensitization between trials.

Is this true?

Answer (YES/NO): NO